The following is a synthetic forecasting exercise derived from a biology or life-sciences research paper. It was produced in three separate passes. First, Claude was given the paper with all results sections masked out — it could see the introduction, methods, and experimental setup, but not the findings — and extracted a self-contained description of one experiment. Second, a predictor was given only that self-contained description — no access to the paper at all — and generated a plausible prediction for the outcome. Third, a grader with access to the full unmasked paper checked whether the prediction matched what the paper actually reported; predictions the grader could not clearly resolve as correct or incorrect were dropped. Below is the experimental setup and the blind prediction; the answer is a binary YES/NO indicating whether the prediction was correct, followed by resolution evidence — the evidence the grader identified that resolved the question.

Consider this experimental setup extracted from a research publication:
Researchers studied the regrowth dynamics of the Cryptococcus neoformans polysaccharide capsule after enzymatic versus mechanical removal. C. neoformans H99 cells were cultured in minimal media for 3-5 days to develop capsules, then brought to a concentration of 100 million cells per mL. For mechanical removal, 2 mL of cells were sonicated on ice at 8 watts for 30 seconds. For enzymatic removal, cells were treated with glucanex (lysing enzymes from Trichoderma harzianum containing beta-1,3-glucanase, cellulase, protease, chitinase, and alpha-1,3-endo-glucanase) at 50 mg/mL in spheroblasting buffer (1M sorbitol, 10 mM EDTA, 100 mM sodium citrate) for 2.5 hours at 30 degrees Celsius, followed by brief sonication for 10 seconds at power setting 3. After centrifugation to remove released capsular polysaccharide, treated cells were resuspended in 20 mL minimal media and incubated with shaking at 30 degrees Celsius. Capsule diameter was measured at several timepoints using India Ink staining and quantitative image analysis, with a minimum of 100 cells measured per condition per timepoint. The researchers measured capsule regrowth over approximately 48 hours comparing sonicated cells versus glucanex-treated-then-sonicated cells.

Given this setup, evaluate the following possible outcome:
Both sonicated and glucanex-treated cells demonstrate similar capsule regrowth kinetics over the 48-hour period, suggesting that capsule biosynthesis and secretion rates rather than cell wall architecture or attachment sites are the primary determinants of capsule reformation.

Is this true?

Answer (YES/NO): NO